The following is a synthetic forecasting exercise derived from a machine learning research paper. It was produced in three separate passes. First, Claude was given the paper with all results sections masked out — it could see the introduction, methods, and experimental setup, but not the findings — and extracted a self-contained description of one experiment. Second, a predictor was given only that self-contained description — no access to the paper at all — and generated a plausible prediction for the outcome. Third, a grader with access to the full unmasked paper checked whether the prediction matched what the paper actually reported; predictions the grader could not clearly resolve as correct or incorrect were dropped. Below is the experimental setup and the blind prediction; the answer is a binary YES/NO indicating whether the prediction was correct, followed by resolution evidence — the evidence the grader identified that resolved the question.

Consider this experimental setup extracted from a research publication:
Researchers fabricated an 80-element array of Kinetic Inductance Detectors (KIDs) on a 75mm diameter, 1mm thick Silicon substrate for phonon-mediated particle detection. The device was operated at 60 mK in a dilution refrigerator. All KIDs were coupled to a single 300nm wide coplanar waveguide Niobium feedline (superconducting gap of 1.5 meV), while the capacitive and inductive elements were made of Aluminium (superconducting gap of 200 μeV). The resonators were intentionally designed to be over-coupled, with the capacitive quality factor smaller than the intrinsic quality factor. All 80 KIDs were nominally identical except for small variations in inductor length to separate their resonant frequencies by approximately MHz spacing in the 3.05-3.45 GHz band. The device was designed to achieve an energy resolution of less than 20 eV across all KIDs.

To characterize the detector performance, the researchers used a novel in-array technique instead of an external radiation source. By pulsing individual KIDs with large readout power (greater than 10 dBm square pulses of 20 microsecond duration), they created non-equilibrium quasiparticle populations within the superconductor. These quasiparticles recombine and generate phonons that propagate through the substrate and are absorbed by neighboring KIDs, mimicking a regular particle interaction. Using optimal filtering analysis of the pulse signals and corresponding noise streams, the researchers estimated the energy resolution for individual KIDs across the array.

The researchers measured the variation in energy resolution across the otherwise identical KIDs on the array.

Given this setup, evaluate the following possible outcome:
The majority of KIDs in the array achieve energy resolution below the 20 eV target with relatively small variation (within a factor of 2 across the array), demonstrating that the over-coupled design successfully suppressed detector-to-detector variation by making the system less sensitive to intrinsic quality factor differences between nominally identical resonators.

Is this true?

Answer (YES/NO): NO